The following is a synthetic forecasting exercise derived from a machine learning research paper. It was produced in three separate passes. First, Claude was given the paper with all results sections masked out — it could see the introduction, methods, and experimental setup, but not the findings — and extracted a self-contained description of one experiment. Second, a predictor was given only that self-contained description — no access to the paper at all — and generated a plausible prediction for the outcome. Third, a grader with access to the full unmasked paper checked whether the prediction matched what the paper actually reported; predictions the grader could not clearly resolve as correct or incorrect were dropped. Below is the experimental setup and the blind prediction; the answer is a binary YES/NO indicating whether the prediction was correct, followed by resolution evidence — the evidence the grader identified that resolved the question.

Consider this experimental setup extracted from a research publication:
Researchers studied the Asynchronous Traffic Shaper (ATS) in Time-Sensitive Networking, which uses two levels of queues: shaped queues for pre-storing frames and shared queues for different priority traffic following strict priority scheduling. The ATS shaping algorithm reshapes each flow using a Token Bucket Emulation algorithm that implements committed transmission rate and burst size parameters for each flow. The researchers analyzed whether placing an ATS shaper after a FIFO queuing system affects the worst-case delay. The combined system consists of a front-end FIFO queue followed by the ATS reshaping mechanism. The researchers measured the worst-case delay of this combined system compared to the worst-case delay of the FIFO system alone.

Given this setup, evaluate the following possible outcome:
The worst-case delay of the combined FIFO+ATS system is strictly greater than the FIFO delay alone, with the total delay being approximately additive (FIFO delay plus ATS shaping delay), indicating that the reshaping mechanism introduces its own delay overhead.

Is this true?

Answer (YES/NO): NO